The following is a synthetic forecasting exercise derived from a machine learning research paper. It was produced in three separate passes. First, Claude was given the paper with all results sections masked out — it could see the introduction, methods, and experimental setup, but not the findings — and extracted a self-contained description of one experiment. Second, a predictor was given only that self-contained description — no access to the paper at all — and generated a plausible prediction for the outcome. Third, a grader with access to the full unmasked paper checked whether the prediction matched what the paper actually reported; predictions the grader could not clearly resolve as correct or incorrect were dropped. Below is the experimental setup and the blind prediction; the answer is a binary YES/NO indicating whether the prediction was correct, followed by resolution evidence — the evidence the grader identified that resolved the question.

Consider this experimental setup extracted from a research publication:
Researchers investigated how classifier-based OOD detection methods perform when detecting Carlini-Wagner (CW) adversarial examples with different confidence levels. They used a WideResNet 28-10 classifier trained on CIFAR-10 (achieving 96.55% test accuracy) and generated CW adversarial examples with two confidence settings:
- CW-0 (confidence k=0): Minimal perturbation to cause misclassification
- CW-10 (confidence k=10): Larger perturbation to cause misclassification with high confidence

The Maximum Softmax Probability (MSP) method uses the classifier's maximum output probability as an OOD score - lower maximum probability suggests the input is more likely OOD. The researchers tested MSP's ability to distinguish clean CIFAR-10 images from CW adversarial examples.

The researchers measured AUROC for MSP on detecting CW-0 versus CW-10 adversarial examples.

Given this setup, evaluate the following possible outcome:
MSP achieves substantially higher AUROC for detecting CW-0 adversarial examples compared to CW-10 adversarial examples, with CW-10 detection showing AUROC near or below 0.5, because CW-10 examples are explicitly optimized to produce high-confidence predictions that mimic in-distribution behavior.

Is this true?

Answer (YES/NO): YES